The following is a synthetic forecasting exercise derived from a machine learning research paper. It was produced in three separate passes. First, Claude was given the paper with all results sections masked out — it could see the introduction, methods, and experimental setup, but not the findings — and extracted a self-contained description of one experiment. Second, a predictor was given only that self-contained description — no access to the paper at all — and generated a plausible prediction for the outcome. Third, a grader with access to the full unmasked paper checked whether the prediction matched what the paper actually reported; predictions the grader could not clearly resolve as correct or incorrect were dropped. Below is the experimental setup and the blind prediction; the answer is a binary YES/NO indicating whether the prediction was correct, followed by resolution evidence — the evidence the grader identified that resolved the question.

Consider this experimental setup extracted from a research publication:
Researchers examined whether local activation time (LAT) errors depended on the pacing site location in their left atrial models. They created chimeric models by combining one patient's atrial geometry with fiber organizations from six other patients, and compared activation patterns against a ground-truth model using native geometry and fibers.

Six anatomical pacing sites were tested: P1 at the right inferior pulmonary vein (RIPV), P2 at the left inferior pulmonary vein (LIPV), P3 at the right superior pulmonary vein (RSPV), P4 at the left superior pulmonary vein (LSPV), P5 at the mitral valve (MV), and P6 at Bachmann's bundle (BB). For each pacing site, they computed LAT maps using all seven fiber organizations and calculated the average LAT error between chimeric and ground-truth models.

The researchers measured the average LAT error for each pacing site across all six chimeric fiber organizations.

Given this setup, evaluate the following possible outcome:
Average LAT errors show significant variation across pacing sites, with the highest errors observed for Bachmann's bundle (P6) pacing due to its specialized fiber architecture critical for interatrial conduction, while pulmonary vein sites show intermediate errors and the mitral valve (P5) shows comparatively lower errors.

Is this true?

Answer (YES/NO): NO